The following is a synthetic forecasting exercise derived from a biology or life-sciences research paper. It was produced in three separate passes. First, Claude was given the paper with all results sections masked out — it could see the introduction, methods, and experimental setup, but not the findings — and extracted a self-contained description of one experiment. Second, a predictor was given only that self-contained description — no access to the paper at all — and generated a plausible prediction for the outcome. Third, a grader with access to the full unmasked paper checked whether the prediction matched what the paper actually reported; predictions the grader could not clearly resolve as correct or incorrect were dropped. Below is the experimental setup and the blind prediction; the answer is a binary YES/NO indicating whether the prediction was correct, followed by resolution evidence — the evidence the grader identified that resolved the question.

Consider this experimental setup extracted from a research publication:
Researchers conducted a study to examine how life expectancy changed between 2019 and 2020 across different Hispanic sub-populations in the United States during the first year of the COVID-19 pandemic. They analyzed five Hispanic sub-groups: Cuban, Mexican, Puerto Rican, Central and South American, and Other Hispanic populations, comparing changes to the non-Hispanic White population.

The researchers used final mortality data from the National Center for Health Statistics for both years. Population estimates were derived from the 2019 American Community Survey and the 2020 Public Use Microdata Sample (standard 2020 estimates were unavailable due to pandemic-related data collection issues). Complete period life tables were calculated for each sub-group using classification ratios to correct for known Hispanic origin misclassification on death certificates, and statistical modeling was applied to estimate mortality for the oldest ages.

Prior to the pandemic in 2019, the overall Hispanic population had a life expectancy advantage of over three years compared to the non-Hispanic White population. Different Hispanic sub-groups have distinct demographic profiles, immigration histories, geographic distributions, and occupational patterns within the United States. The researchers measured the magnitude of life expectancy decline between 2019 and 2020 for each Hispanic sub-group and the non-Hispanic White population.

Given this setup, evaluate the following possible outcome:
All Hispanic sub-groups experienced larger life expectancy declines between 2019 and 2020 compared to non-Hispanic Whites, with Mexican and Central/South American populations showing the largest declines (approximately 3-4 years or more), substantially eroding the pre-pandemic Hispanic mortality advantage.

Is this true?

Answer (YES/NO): NO